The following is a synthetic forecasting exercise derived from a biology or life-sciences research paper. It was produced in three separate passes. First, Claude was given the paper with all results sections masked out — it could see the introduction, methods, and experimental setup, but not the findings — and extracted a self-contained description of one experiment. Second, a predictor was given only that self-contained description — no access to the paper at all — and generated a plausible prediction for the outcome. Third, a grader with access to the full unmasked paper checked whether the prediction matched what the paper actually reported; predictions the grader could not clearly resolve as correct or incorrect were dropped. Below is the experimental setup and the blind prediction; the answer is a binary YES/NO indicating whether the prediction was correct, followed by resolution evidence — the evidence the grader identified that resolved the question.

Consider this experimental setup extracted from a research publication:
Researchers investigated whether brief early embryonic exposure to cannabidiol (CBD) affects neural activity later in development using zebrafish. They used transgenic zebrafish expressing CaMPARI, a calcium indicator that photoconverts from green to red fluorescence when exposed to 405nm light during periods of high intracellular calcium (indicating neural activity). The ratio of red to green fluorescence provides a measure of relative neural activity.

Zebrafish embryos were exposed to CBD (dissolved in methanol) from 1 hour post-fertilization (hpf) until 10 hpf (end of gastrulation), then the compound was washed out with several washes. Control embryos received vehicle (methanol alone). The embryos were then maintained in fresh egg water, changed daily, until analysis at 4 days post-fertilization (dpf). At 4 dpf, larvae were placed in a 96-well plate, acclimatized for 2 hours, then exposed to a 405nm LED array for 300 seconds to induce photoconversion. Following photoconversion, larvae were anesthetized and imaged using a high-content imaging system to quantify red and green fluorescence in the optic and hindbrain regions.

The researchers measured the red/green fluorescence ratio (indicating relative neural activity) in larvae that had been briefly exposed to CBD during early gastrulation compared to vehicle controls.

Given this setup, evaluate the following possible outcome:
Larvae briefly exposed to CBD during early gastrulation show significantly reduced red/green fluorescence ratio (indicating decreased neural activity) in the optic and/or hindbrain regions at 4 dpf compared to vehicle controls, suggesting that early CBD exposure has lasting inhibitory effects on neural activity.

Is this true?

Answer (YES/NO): YES